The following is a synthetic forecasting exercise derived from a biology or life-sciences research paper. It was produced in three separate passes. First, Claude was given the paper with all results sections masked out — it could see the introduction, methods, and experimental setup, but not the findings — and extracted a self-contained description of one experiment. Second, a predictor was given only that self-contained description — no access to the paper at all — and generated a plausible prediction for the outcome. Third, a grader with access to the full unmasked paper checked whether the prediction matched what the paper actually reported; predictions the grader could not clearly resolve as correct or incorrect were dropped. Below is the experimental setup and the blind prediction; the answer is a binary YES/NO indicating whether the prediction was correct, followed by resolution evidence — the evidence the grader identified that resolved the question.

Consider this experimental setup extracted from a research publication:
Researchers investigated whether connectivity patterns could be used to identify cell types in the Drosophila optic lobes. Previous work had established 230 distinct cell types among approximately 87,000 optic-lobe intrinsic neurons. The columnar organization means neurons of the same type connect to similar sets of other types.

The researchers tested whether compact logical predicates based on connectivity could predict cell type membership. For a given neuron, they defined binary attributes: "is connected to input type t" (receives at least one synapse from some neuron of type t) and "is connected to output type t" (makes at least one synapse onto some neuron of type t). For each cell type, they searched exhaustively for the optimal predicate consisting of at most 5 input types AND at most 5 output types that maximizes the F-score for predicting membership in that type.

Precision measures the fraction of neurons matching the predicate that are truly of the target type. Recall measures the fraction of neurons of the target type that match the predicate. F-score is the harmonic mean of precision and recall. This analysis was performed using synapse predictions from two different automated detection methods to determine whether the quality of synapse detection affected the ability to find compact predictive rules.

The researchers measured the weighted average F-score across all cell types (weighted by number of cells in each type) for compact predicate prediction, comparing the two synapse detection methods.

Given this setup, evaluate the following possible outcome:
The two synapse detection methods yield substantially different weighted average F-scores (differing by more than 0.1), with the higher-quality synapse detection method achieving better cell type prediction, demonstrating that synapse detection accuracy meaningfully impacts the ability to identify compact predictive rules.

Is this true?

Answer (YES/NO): NO